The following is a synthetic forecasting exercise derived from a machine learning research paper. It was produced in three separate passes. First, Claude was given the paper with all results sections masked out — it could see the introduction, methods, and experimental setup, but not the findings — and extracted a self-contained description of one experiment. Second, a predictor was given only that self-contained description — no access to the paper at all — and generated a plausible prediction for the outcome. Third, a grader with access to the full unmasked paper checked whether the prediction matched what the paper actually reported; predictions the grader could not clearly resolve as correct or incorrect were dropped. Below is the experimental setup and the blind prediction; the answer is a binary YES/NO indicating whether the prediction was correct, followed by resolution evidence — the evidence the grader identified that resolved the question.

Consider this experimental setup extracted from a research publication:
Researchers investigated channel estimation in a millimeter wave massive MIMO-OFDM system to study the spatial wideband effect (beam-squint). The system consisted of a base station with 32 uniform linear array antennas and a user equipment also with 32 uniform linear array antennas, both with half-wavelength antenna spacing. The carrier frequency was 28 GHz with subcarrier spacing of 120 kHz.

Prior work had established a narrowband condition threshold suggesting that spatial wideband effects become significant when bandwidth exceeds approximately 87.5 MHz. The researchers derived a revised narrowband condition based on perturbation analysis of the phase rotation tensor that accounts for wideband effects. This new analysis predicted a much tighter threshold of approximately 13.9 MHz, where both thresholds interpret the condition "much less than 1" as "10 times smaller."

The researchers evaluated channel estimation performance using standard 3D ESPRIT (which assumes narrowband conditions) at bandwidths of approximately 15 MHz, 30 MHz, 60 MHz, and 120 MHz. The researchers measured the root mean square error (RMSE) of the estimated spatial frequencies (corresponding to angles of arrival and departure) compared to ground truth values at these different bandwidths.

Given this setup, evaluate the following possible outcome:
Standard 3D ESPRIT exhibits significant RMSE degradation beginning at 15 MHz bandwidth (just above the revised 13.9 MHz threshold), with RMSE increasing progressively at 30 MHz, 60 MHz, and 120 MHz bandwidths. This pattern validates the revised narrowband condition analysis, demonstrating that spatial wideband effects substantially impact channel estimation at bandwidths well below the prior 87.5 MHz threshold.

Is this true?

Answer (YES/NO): YES